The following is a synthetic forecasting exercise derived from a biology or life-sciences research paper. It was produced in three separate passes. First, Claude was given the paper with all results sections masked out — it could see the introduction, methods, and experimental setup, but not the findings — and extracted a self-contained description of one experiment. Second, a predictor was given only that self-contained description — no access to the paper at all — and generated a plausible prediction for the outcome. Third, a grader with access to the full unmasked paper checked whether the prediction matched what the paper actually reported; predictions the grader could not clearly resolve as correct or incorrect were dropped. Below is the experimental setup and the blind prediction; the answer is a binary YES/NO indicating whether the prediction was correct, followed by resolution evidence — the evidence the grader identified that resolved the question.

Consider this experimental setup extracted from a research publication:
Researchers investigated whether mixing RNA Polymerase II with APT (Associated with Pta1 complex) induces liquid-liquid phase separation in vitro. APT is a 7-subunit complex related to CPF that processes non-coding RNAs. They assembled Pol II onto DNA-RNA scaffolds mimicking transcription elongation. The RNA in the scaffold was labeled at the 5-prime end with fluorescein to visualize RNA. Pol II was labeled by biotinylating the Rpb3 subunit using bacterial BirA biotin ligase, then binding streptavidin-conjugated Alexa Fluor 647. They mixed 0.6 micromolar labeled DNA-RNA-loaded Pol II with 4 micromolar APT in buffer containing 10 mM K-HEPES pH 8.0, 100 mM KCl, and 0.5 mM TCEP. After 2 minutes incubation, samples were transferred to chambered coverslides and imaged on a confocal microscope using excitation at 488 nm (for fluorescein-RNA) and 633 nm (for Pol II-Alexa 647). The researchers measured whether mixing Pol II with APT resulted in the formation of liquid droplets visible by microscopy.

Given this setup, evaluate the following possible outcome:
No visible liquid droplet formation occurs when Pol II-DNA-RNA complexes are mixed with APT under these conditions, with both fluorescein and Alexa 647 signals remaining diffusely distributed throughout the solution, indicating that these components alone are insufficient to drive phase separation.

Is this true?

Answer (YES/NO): NO